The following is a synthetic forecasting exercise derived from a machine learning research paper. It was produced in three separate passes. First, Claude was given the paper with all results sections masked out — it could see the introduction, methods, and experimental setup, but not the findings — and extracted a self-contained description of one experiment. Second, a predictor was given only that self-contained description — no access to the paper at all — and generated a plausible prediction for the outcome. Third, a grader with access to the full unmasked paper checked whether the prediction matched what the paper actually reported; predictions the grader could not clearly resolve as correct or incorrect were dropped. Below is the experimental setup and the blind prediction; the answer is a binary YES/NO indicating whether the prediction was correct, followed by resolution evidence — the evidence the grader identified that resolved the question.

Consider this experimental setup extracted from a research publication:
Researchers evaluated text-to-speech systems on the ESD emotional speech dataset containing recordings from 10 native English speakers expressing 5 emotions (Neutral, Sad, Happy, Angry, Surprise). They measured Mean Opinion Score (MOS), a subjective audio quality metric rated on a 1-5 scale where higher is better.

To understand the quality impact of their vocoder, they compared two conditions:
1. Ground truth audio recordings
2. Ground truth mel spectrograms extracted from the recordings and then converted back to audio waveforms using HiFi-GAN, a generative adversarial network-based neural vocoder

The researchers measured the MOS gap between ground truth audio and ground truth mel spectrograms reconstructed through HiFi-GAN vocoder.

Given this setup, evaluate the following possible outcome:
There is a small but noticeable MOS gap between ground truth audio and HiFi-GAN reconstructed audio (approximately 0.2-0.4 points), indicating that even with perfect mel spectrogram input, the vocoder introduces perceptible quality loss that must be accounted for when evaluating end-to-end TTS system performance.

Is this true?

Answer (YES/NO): NO